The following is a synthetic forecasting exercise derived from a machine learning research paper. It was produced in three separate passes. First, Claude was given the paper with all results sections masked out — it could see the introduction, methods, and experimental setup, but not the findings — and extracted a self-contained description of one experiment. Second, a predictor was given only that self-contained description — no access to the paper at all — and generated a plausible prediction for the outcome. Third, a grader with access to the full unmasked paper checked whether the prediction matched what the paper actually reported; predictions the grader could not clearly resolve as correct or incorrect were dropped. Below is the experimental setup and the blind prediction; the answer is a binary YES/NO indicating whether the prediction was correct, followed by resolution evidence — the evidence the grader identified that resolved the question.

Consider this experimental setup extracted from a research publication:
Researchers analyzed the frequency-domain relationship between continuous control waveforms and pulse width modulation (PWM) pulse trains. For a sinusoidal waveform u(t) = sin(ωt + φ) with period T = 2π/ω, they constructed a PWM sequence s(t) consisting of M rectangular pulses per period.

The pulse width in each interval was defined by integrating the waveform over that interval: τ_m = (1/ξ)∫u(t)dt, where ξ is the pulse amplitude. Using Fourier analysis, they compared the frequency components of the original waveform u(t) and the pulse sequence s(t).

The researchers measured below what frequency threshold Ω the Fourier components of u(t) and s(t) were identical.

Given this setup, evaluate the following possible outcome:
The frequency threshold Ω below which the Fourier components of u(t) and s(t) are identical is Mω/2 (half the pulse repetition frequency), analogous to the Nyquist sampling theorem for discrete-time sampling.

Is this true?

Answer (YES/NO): NO